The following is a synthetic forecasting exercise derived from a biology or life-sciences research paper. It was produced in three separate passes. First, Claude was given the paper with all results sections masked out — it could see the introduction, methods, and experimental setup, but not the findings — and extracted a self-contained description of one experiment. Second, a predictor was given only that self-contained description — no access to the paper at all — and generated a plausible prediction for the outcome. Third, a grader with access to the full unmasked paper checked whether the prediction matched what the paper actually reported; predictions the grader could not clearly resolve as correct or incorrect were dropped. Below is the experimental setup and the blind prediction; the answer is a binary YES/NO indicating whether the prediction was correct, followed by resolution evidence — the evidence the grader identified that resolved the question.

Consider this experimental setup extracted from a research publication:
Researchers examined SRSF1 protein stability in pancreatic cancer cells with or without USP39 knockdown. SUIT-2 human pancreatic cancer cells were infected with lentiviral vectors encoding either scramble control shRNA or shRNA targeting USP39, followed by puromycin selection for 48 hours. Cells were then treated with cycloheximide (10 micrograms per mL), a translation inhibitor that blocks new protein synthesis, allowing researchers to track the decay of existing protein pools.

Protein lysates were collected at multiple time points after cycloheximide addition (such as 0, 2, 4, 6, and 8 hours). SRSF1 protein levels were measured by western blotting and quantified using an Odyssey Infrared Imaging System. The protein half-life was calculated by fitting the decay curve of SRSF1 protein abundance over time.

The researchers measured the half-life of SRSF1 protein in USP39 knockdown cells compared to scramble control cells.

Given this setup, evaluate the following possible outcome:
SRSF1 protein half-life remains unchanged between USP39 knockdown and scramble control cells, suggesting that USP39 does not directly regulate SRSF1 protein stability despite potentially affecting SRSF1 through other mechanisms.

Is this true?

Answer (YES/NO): NO